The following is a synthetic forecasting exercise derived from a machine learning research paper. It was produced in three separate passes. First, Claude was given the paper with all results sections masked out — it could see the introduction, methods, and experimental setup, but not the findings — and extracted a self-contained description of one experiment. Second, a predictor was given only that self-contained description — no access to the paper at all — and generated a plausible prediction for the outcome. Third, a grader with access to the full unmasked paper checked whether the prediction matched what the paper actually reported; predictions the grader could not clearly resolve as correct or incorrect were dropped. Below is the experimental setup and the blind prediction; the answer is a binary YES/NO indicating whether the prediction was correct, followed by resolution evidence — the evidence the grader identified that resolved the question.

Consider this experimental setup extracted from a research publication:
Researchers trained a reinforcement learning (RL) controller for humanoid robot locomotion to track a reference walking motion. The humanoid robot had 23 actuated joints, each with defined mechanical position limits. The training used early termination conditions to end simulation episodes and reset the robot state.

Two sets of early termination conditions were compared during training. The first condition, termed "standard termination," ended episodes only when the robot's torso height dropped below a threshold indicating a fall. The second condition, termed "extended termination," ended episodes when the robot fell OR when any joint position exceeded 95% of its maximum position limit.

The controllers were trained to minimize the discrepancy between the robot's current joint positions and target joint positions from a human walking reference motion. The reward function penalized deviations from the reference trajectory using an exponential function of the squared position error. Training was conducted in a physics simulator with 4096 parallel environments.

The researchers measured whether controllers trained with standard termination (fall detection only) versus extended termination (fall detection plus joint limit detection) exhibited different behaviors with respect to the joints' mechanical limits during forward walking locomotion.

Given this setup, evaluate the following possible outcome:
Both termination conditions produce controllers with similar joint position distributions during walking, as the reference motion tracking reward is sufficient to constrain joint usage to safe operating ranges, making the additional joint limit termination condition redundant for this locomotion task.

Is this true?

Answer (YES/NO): NO